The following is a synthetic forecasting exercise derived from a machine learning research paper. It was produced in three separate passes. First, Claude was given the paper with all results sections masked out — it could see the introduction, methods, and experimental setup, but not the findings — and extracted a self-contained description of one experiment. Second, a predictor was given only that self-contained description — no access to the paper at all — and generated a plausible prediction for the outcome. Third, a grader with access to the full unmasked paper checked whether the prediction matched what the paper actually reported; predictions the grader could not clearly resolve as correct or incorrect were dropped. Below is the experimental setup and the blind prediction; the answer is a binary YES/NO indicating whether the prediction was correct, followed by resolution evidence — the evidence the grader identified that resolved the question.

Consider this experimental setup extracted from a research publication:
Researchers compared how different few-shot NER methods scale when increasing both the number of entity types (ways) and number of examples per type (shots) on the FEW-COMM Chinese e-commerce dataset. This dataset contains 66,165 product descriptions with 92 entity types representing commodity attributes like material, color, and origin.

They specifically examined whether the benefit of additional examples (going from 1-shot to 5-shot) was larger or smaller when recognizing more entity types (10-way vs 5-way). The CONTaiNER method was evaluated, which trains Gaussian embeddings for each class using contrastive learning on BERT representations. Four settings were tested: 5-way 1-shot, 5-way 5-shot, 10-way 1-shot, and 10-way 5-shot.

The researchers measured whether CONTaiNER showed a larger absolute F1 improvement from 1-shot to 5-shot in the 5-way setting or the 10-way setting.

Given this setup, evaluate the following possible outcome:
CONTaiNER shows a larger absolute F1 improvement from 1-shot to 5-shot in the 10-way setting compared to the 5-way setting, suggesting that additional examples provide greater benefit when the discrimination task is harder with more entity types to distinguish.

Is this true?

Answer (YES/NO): YES